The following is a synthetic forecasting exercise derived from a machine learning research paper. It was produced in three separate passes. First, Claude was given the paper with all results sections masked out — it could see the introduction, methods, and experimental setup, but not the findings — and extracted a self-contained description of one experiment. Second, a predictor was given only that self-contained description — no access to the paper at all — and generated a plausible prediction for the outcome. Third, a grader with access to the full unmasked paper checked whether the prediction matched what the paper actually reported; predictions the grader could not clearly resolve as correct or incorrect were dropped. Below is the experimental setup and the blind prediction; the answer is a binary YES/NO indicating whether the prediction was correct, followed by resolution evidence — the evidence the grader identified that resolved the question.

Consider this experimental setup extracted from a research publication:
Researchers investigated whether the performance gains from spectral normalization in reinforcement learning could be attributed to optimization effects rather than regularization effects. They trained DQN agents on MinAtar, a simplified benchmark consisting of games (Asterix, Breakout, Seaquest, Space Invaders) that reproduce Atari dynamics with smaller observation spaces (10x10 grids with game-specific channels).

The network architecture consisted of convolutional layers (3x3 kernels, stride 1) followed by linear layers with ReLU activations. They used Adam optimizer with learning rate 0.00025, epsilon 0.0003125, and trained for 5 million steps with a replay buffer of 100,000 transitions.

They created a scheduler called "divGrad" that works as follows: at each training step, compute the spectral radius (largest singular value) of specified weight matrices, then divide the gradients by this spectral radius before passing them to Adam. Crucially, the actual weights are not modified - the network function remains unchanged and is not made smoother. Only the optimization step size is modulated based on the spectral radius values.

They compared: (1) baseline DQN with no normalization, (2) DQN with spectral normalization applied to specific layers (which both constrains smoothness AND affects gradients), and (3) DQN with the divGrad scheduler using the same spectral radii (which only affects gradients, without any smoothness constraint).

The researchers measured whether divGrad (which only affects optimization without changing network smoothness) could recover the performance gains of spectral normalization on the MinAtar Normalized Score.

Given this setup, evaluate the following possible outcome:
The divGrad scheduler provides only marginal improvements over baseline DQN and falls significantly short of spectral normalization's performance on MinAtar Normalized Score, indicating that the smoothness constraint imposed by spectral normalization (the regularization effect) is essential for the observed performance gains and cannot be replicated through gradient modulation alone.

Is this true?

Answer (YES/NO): NO